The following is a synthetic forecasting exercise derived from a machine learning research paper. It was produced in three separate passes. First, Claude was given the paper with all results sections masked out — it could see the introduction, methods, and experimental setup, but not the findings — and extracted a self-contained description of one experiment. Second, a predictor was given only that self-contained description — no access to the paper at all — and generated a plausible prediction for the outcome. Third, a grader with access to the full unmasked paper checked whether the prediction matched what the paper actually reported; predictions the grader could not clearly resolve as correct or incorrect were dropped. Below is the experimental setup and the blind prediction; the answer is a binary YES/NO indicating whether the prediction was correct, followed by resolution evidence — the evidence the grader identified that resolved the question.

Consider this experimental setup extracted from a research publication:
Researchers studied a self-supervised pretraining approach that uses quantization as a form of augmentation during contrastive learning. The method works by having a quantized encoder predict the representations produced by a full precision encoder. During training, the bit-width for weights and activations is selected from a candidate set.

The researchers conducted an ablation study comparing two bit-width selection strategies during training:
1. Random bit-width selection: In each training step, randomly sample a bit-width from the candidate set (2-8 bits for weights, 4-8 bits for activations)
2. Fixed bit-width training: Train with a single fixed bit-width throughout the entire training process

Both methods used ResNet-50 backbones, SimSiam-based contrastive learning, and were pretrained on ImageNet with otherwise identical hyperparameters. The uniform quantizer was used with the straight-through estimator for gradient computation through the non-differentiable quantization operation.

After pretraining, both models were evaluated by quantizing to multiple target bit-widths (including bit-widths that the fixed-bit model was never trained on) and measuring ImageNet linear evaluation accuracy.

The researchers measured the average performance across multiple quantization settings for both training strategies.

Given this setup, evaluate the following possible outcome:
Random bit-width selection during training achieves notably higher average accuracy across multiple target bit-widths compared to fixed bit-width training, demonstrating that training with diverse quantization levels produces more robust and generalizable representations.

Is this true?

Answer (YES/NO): YES